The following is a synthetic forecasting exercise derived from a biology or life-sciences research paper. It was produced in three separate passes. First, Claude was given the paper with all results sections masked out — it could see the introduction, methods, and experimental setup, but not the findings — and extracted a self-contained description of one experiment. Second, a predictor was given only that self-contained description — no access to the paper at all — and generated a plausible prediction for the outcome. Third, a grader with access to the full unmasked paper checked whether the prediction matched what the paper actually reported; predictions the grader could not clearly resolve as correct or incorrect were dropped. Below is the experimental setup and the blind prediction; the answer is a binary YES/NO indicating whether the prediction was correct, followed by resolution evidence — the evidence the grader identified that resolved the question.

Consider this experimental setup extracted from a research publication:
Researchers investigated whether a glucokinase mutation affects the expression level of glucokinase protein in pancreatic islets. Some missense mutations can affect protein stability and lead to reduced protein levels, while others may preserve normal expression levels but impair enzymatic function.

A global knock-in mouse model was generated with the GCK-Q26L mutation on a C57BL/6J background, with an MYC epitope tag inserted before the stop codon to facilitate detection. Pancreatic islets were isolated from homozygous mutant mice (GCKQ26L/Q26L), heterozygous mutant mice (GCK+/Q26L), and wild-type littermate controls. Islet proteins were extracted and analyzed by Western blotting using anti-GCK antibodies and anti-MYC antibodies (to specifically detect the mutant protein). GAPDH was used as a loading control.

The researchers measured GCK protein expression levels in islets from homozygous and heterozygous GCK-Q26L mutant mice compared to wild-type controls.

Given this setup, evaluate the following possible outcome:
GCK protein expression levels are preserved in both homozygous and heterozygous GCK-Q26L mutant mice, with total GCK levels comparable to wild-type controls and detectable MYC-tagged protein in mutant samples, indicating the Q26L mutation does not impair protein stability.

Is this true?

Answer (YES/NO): YES